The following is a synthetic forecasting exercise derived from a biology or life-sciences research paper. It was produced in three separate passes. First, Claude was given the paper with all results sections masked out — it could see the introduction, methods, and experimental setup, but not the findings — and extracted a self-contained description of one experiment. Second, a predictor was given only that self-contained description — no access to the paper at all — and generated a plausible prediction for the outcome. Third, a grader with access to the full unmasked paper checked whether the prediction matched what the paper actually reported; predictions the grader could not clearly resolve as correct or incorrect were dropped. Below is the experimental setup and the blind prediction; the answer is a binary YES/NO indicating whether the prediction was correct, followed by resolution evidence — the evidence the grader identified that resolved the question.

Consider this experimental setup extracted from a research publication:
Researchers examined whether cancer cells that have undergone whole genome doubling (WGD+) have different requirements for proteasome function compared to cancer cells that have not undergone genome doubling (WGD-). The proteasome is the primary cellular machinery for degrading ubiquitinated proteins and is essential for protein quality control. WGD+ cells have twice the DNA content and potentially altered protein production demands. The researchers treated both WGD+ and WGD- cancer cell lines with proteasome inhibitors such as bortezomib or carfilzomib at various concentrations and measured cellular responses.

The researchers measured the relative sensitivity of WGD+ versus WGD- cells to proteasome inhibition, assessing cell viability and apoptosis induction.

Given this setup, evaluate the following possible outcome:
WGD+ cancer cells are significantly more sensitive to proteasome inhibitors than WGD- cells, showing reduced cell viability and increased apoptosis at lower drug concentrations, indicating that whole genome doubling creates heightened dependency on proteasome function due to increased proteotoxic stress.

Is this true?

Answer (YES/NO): YES